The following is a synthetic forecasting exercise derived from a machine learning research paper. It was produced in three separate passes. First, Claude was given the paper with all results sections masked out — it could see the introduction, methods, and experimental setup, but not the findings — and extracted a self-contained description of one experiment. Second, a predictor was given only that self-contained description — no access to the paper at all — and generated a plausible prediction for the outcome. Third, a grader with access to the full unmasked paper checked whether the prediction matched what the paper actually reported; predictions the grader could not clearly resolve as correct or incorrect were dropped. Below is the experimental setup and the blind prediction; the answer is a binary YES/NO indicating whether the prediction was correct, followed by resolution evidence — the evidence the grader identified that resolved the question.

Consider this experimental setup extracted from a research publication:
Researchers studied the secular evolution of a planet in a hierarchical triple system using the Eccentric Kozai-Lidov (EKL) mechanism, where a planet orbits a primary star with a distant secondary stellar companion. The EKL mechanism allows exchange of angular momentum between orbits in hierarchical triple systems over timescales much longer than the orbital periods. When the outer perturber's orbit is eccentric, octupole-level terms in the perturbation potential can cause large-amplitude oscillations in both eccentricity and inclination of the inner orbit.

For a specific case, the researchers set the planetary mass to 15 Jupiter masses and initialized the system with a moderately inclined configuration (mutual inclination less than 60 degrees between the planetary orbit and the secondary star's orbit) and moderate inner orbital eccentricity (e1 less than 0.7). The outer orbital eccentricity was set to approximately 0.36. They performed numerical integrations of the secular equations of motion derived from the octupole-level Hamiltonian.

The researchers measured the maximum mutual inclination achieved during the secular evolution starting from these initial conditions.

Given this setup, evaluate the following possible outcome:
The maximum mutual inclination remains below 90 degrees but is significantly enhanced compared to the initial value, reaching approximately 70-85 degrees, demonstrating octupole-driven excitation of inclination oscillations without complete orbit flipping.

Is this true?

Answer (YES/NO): NO